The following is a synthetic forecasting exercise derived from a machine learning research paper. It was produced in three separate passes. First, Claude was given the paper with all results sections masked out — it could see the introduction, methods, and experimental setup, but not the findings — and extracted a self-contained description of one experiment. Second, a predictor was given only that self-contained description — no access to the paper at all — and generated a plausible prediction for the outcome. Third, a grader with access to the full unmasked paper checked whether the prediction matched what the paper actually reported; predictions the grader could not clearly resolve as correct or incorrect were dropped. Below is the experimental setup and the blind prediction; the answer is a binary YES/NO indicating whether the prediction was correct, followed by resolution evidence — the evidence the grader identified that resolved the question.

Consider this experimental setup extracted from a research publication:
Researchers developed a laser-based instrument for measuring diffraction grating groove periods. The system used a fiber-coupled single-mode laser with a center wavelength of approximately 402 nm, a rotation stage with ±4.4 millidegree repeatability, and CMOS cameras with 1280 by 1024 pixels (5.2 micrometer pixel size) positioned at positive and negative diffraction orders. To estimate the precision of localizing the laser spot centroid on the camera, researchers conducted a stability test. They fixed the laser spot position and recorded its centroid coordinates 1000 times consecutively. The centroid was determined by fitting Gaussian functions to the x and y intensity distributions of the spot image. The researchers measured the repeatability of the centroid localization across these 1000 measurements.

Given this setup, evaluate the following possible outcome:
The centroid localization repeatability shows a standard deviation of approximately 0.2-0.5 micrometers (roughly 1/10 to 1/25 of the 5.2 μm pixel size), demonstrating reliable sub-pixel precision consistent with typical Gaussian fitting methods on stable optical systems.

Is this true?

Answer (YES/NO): NO